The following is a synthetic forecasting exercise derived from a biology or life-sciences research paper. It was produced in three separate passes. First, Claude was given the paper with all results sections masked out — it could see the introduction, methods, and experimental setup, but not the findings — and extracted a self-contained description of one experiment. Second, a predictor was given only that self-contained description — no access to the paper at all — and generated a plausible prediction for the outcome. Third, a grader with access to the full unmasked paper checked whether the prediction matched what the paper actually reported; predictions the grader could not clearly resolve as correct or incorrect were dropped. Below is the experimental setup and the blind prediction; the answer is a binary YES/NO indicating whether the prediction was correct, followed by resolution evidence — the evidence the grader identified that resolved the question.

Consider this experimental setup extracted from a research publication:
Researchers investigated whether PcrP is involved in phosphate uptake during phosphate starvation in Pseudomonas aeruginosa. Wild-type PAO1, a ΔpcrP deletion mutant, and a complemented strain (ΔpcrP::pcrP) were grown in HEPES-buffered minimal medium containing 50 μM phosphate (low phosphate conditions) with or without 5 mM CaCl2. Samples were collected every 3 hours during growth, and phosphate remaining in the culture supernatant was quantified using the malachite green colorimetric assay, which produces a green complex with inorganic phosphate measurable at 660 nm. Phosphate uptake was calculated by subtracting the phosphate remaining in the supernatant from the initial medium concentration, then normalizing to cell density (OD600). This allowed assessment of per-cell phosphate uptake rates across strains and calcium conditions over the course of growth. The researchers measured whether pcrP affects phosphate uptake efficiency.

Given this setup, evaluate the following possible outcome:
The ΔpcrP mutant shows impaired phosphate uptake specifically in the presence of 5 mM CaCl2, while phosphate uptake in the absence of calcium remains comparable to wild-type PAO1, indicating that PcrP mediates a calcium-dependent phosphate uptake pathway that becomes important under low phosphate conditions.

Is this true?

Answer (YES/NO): NO